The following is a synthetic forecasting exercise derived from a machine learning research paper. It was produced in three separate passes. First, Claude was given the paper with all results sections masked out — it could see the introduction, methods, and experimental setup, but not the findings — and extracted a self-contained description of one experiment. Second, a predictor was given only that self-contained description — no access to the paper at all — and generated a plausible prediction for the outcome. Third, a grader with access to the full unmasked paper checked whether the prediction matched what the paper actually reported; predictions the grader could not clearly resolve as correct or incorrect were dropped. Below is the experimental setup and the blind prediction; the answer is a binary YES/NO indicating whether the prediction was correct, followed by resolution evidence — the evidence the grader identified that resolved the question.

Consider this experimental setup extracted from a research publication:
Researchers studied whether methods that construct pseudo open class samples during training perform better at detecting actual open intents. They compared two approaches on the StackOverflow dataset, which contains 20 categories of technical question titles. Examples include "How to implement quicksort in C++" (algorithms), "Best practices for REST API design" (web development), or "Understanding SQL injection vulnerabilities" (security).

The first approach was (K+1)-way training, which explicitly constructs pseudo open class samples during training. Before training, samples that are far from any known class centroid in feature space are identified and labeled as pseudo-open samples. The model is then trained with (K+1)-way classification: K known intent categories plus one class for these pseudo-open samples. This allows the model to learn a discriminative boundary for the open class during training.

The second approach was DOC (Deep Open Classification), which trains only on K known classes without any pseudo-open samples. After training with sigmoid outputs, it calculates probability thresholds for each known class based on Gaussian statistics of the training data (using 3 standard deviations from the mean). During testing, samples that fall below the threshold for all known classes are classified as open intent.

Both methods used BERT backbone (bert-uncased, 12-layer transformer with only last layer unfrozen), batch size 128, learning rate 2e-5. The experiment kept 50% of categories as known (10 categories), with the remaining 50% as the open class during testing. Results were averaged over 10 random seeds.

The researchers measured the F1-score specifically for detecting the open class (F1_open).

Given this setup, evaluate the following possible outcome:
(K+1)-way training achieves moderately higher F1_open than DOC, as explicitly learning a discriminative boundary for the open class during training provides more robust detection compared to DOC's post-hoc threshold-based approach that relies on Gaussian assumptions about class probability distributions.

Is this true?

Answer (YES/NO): NO